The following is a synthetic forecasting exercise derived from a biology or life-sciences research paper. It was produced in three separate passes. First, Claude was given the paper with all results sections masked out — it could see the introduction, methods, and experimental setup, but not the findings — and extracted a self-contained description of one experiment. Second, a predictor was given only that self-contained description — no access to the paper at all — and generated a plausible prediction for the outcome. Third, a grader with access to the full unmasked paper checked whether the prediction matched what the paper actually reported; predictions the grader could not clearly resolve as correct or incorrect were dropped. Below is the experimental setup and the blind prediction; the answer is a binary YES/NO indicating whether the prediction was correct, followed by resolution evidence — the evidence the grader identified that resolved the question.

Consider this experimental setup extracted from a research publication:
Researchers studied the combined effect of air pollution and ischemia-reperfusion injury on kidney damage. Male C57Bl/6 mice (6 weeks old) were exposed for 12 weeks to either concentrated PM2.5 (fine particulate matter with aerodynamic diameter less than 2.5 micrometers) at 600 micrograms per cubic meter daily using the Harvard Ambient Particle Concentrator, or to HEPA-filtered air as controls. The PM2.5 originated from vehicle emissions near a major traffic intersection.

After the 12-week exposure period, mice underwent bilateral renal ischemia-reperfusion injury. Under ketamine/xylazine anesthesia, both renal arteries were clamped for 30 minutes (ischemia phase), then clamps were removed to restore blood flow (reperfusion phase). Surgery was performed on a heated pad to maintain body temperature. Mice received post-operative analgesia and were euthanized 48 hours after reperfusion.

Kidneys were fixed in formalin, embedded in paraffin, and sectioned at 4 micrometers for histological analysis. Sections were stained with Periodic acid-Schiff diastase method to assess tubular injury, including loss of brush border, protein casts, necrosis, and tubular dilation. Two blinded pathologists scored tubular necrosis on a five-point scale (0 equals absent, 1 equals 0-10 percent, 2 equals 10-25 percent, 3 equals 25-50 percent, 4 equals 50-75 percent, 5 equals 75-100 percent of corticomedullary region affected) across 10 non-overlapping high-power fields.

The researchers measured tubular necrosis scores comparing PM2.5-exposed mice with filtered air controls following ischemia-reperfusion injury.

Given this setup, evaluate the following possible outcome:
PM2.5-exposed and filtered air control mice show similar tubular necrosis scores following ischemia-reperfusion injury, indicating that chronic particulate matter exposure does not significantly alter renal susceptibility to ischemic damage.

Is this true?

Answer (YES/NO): NO